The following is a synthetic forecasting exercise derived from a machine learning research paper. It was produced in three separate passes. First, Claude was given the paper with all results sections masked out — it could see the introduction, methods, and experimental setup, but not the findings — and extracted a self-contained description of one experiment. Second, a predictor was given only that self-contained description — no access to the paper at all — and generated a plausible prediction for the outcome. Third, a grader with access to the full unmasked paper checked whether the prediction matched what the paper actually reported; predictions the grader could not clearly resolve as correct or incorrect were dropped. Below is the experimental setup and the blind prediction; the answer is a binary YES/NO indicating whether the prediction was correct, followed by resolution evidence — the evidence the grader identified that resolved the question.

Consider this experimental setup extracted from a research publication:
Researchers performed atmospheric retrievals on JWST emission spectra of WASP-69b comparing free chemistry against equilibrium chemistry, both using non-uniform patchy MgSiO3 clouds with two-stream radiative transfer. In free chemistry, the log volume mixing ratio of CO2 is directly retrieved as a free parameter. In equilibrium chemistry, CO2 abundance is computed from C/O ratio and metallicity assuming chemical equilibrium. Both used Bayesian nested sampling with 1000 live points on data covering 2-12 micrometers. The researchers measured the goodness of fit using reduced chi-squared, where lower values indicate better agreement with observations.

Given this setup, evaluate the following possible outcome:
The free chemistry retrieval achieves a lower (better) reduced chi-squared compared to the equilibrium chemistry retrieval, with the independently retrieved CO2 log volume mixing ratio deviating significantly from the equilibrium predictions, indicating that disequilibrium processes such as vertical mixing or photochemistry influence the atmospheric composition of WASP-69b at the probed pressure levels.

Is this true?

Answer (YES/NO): NO